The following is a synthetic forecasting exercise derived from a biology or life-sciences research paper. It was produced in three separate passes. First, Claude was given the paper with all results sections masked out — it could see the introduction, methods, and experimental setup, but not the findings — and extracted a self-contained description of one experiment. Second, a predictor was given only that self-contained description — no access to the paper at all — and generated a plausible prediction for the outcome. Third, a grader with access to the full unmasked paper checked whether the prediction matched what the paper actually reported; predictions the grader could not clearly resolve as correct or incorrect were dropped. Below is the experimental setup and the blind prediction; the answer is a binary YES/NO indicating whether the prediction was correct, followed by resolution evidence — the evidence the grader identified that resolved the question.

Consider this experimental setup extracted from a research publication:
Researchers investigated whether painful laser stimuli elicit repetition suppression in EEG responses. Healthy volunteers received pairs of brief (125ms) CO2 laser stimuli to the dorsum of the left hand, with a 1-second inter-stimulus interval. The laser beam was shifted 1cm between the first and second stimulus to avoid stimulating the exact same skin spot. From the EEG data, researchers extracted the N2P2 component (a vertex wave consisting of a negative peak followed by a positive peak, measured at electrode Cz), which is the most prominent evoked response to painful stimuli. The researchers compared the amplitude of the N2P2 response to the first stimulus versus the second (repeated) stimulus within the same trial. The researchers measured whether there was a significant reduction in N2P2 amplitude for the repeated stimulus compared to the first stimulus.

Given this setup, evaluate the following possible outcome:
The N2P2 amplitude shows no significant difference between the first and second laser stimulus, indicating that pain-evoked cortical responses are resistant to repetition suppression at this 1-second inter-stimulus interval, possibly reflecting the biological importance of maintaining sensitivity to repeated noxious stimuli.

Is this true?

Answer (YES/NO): NO